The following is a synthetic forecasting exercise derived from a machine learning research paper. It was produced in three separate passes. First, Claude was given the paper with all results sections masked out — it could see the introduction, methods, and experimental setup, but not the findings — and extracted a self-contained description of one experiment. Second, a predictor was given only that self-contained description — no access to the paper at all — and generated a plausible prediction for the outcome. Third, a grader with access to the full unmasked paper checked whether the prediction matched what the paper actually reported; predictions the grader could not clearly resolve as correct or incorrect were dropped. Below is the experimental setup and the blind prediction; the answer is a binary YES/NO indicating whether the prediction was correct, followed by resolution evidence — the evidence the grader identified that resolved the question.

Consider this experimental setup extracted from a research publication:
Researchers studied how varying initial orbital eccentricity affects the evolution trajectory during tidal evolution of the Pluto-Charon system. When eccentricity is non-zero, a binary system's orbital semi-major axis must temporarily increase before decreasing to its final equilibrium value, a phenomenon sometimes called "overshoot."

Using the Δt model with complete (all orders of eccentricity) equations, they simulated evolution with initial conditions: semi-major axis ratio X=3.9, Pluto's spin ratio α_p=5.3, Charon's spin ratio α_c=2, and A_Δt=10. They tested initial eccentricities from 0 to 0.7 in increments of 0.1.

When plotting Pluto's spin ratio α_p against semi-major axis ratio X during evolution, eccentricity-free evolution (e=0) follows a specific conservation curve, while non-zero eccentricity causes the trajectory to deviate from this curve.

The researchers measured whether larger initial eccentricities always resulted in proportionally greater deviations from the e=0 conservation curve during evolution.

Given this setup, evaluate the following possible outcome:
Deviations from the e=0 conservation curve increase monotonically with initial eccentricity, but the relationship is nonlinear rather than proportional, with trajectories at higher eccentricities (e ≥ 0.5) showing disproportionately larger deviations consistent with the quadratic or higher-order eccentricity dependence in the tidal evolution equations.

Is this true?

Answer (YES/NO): NO